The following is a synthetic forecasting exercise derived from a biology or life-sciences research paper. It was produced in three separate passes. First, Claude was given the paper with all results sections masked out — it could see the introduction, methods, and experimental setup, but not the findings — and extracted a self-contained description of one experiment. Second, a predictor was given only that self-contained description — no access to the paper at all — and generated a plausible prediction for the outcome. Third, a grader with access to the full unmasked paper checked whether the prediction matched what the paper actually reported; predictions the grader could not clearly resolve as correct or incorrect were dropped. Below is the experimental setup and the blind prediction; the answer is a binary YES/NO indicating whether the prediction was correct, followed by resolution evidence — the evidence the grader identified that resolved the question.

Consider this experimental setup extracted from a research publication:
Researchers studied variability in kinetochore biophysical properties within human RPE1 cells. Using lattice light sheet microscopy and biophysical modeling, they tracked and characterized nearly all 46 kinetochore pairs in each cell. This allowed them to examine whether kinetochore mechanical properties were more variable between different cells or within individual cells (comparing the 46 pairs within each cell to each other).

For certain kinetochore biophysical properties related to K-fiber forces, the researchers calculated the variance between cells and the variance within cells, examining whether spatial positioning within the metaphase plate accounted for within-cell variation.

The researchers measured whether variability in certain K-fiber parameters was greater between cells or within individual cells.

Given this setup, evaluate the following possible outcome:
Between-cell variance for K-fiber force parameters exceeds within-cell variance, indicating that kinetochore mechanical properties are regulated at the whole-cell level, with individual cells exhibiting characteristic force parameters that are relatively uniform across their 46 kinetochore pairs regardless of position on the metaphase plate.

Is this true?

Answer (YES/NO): NO